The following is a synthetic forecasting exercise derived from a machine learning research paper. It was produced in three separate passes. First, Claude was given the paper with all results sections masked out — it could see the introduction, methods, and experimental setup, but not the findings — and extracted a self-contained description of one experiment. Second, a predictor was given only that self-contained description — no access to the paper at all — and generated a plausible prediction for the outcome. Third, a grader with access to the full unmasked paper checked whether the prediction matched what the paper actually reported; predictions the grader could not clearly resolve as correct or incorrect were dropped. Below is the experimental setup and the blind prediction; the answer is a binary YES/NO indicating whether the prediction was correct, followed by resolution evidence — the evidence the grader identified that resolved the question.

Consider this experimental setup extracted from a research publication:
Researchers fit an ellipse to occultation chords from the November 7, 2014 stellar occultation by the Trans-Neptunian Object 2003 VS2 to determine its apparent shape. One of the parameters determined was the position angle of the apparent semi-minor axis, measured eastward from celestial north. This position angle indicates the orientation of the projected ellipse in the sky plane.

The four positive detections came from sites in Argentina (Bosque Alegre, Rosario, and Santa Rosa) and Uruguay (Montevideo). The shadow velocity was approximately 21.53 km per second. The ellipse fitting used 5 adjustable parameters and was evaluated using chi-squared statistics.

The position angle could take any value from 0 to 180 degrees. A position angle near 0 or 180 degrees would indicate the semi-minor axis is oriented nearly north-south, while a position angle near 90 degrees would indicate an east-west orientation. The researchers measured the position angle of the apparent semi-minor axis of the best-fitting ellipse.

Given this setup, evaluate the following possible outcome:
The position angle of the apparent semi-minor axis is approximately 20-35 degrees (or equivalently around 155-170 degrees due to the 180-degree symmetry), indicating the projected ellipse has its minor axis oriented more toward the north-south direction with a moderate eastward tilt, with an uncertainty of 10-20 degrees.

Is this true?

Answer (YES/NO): NO